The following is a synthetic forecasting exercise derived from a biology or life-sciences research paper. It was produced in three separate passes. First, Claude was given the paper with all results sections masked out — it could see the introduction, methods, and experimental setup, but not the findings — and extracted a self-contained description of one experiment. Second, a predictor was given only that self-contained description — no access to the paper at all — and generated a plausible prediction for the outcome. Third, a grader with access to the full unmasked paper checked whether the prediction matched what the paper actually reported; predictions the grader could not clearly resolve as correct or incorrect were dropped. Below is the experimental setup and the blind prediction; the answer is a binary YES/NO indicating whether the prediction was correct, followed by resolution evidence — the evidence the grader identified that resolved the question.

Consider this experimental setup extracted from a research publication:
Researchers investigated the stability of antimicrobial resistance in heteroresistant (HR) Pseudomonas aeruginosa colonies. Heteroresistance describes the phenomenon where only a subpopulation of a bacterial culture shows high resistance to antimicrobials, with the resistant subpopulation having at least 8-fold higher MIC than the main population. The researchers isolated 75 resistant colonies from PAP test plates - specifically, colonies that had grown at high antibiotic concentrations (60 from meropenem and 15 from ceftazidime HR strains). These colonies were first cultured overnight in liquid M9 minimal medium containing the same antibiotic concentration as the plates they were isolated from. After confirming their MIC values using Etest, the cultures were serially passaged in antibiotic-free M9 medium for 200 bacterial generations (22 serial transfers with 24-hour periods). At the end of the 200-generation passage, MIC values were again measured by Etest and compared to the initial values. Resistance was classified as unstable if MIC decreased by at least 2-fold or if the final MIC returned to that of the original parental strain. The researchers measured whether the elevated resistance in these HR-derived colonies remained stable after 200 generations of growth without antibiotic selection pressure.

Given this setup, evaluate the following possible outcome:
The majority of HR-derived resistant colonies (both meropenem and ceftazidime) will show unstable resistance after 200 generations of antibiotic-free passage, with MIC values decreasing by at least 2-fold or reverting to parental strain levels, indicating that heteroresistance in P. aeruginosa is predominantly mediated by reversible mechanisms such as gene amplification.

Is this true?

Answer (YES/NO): NO